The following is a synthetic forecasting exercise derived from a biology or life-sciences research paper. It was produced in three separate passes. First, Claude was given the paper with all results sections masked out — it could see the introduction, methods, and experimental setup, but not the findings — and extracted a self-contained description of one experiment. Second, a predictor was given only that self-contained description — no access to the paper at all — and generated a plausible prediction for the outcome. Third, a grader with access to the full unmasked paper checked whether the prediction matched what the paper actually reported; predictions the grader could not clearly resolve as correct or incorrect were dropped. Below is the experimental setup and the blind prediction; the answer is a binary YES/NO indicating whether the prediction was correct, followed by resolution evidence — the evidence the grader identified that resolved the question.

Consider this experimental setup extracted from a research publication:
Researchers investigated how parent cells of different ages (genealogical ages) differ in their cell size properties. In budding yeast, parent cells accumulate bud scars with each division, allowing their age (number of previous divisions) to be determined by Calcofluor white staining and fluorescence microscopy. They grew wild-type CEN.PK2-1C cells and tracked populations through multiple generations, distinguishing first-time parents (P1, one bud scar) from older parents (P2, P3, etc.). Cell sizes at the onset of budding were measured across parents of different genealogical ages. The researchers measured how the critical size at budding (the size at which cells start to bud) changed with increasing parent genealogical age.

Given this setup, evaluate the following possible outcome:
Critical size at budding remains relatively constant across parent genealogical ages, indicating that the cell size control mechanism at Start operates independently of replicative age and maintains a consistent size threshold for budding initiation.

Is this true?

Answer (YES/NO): NO